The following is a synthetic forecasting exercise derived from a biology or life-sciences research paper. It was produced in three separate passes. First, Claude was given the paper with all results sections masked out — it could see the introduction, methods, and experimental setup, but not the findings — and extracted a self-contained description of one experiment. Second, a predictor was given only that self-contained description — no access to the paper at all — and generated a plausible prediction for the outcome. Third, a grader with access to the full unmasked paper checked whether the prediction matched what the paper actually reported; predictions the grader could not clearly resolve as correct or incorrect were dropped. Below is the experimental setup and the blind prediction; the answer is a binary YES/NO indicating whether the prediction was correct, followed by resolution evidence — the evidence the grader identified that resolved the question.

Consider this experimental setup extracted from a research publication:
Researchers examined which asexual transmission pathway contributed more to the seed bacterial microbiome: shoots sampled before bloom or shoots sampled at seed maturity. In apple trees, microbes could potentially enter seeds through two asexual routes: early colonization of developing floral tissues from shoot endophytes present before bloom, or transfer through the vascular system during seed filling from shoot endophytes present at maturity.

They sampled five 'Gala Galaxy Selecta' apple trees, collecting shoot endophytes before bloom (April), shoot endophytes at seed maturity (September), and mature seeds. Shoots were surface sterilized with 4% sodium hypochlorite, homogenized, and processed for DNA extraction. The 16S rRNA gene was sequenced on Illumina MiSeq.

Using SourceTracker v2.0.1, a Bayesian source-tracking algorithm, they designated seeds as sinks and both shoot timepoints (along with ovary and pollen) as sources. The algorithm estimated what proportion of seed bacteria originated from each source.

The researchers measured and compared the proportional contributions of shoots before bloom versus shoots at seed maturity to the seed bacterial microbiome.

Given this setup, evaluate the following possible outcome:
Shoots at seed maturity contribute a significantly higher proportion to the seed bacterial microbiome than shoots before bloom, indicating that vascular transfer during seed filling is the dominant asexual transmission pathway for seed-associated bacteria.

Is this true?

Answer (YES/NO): YES